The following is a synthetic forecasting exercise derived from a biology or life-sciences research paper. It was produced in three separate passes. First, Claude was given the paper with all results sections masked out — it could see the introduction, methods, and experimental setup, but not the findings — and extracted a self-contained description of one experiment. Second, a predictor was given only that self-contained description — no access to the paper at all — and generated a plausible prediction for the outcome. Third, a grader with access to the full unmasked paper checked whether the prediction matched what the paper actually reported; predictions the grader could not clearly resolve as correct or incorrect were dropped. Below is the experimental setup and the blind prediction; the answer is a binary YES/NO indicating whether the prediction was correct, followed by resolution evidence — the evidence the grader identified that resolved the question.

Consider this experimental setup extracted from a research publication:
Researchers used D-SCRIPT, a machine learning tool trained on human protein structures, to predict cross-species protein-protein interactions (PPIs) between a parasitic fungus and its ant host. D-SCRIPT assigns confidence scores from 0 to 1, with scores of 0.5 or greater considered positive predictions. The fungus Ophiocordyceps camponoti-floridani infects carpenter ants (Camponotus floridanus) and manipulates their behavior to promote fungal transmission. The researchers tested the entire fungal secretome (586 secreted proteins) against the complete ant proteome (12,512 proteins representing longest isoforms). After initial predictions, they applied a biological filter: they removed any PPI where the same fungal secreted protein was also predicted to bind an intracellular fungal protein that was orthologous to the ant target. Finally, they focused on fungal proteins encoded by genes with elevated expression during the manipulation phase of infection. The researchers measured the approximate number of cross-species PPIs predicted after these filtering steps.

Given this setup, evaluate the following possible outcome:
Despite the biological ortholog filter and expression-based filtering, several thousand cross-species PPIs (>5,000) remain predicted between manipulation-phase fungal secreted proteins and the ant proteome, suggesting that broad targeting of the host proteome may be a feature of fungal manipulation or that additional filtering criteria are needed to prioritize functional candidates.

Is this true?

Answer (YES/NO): YES